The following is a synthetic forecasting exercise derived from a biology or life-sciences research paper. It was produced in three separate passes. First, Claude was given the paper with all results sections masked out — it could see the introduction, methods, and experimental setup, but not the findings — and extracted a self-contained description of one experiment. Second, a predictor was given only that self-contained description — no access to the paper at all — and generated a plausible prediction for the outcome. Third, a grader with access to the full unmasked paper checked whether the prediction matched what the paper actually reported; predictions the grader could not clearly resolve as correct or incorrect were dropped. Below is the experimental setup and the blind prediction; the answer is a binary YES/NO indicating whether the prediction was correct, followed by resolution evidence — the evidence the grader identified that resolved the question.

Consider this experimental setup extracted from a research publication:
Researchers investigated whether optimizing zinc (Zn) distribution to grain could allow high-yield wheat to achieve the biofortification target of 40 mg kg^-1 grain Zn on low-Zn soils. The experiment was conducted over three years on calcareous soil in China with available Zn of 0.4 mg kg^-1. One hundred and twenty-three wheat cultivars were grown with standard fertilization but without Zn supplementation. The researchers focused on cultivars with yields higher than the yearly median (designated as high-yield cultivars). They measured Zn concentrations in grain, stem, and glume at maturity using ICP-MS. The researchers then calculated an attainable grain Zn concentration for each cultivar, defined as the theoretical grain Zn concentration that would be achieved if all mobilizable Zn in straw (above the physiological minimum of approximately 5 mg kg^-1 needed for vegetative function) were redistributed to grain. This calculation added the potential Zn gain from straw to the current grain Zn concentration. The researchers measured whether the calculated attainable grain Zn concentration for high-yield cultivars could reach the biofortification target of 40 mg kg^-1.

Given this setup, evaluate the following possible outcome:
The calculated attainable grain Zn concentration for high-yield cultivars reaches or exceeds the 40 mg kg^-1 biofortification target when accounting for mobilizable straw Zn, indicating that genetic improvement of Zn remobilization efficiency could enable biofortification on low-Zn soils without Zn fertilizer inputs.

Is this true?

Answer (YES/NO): NO